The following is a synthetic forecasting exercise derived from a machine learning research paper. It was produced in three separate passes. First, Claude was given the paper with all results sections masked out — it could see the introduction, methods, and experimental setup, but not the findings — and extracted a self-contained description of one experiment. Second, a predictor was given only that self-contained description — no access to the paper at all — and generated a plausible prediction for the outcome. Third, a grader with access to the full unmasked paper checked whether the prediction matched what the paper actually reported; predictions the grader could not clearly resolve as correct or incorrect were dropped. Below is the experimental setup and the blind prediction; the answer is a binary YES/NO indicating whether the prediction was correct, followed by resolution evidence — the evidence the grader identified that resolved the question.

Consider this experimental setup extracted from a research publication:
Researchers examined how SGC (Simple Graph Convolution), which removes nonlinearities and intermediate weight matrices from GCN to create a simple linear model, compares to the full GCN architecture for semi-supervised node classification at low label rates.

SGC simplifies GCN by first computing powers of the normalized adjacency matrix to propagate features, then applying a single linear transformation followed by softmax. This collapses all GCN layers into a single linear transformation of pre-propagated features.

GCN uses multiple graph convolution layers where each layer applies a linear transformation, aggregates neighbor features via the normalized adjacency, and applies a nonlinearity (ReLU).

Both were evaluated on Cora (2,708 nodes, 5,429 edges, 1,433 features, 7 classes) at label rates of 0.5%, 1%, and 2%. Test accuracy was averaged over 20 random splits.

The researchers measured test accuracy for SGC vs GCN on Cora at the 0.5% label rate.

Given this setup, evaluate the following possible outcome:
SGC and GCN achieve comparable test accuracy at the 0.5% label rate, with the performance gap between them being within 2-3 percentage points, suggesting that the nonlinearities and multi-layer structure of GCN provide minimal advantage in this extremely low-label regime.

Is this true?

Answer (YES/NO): NO